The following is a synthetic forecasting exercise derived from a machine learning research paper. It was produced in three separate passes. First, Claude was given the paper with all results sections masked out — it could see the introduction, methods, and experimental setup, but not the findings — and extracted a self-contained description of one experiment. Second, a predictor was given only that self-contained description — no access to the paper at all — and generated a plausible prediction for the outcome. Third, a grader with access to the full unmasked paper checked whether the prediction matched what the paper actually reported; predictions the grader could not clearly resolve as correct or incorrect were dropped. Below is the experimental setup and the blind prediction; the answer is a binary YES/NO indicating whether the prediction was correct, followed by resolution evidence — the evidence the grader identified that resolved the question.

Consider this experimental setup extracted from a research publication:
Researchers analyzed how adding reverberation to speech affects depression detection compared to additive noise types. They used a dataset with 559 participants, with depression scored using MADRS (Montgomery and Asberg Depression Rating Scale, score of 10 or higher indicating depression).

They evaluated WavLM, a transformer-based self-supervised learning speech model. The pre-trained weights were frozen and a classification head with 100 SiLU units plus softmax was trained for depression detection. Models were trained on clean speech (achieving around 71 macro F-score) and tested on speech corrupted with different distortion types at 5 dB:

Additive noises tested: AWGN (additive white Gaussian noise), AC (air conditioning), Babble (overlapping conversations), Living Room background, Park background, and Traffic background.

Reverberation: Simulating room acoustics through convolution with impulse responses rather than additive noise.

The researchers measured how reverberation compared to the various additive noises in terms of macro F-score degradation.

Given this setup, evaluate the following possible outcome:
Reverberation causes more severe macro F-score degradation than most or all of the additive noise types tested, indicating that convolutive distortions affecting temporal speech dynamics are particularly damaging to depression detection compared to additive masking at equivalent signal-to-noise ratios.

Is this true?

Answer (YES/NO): NO